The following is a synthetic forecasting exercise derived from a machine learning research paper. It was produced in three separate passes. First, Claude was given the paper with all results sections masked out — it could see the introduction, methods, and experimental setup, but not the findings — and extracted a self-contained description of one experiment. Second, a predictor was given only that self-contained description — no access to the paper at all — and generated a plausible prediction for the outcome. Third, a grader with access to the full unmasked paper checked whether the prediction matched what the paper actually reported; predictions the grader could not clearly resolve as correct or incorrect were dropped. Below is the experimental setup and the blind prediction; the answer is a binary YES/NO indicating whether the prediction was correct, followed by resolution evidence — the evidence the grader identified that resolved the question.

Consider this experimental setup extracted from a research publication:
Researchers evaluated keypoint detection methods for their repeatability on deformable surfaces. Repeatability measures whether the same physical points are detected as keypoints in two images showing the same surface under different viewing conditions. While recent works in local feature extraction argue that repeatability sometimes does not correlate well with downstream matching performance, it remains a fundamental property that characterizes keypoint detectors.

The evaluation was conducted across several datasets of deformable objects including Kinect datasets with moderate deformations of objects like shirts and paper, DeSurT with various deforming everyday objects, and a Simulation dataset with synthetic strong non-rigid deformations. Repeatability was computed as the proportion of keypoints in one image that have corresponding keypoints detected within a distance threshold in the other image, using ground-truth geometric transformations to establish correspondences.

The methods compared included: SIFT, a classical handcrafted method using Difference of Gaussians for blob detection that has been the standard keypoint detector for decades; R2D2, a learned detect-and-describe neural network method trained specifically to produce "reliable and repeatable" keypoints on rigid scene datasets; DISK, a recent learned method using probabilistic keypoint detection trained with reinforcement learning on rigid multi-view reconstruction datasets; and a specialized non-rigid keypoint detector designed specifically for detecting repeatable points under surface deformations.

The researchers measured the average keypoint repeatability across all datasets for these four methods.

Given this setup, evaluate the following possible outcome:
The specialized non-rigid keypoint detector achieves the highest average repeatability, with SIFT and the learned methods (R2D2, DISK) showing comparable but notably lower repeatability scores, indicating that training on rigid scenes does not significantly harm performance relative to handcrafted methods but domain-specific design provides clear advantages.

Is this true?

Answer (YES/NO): NO